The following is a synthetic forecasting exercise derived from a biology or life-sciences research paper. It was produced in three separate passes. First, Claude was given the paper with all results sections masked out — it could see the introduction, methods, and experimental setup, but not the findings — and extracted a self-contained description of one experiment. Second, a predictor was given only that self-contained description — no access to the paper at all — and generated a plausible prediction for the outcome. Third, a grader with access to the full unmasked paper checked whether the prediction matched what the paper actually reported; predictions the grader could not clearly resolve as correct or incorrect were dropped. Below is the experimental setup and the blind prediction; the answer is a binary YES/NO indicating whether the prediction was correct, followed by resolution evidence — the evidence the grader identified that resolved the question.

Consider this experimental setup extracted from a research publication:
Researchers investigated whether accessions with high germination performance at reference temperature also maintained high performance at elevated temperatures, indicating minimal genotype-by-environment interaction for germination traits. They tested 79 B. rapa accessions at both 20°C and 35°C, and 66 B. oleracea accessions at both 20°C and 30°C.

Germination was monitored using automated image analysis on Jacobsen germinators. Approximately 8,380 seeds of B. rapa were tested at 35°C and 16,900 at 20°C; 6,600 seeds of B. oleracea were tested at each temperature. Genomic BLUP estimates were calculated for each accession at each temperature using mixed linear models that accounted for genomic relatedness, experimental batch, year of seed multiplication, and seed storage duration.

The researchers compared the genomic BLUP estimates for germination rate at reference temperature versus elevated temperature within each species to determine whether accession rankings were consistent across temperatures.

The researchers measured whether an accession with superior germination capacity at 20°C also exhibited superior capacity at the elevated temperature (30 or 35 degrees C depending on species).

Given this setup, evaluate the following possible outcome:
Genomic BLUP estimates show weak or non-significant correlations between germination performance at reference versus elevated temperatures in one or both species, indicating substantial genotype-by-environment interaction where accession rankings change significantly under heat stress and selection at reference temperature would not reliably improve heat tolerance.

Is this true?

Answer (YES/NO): YES